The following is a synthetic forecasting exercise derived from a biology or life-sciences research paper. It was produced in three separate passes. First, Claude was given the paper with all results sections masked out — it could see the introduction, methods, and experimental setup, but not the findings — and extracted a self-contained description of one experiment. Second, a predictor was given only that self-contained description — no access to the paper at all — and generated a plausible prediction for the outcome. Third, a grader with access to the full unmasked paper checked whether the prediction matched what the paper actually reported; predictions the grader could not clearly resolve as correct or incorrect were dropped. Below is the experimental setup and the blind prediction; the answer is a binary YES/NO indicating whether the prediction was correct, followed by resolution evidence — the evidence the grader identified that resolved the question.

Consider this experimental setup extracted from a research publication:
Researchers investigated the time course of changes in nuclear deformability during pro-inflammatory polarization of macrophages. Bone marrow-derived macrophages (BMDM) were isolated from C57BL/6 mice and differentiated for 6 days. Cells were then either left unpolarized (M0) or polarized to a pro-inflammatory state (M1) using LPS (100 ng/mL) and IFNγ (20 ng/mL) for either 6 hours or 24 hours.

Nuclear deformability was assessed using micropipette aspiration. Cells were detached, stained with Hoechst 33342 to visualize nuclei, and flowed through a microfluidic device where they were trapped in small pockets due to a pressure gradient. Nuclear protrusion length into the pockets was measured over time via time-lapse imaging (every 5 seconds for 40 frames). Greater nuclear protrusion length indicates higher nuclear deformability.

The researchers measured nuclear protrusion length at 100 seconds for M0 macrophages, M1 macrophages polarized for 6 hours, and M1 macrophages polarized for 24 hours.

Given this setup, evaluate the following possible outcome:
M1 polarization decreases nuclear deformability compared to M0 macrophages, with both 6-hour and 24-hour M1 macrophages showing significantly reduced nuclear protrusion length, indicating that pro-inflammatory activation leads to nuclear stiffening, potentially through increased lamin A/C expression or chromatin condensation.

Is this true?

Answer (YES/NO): NO